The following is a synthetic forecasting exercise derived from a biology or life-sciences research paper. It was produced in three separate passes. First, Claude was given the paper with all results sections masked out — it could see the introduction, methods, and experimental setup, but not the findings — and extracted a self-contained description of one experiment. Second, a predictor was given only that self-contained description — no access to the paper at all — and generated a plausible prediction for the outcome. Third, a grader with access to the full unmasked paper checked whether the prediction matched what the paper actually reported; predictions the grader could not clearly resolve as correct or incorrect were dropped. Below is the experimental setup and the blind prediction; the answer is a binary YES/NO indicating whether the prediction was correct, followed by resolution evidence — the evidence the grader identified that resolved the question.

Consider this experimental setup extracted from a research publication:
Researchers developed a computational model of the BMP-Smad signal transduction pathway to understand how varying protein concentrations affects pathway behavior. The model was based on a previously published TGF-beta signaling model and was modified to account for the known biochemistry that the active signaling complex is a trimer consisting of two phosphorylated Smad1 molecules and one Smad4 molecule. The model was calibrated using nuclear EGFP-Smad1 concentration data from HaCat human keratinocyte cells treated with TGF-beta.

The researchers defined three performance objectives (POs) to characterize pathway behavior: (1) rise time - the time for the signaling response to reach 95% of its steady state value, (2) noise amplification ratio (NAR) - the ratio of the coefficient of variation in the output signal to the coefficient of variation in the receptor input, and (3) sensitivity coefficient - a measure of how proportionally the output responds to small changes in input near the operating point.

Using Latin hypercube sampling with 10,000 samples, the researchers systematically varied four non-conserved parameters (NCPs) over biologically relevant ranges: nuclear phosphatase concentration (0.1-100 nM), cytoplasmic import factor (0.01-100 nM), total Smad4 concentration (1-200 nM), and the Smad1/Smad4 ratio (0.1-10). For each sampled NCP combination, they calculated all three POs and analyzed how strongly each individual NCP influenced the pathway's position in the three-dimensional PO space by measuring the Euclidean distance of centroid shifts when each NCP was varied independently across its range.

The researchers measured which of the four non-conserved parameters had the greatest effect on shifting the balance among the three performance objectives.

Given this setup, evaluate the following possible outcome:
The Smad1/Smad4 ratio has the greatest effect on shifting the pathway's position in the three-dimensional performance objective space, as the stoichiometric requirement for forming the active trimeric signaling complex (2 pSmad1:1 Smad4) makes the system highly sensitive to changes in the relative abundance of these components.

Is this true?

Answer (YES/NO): NO